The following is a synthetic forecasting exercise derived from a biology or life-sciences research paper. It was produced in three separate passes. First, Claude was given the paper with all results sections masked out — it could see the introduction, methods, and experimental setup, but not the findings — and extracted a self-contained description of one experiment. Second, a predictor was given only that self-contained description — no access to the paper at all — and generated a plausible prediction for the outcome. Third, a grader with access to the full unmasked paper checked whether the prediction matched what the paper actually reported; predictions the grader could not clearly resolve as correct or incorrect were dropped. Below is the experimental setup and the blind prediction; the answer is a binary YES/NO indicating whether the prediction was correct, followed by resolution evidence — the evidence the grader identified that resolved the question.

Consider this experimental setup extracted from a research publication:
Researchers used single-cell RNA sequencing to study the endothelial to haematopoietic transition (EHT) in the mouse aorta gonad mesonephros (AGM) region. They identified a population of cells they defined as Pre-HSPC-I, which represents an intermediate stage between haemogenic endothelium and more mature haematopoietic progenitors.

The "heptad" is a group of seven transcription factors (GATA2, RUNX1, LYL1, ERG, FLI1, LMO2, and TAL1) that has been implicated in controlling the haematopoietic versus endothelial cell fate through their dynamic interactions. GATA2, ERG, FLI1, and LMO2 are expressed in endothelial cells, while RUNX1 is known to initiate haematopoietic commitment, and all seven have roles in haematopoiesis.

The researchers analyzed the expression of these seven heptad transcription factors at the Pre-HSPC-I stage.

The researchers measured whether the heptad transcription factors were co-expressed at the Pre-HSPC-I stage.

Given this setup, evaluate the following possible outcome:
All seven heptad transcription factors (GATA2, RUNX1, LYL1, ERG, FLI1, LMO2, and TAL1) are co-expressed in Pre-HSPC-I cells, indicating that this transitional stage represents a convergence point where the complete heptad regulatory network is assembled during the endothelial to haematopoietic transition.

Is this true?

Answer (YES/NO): YES